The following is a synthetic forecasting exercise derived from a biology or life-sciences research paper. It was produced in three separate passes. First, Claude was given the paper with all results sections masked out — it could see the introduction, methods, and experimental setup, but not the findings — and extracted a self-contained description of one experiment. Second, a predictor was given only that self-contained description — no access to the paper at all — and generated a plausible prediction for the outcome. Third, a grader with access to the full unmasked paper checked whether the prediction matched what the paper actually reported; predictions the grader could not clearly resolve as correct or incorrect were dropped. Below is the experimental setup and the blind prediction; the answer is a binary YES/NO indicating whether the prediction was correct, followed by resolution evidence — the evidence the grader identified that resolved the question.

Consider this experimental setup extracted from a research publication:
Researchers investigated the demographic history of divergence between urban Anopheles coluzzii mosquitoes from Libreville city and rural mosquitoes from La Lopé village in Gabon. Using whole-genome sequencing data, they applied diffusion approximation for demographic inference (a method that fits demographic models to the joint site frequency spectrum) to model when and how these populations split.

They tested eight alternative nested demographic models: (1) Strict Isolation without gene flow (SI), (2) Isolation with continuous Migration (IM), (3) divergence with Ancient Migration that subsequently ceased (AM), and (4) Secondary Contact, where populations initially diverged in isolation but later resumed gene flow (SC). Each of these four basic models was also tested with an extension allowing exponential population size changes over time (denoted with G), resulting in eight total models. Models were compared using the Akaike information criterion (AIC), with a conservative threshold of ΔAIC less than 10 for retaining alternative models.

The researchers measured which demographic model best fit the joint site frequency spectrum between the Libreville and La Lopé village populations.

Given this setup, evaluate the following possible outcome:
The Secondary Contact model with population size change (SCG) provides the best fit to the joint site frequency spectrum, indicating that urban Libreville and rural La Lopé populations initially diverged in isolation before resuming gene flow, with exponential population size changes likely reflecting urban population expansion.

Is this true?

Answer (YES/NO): NO